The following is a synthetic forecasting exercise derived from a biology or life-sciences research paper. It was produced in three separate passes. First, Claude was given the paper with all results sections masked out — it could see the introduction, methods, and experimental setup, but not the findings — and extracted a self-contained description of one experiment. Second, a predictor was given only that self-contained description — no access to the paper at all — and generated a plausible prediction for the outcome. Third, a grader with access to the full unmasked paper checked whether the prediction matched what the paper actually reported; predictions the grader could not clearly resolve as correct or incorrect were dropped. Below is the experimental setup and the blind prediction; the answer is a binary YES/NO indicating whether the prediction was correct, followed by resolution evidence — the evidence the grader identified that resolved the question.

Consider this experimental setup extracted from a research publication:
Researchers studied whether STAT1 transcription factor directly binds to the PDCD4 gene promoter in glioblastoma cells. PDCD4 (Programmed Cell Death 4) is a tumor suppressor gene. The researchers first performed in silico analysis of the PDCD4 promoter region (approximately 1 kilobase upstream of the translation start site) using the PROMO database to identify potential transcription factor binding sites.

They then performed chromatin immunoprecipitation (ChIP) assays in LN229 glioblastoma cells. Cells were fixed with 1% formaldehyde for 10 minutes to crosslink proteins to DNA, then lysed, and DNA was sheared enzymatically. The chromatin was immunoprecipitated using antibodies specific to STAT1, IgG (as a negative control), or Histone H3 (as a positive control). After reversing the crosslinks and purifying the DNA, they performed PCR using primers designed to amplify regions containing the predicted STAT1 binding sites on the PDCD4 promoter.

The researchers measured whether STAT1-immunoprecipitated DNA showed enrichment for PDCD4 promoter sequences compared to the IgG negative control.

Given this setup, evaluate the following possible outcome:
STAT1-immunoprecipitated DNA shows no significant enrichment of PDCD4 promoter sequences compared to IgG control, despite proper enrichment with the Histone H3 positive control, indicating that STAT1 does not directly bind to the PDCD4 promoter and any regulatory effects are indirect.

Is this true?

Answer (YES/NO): NO